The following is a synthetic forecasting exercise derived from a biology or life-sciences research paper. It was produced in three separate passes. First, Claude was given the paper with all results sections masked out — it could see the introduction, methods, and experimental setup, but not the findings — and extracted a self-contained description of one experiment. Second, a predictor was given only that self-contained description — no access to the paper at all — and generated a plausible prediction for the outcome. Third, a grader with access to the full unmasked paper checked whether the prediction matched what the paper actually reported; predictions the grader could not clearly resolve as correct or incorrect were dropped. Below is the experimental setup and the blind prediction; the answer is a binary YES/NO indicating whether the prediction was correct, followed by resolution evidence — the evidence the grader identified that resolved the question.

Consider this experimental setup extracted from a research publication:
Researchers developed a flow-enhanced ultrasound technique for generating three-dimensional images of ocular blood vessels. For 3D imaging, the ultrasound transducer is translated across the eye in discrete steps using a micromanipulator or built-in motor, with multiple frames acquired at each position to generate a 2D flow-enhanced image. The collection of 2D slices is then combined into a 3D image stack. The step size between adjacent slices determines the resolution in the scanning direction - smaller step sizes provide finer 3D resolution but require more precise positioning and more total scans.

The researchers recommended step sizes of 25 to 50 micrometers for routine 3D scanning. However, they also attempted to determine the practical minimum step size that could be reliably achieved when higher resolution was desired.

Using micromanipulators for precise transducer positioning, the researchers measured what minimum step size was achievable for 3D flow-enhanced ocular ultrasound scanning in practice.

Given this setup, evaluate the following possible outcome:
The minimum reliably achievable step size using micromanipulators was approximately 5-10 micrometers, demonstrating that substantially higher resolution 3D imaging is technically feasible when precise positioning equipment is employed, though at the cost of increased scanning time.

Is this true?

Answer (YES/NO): NO